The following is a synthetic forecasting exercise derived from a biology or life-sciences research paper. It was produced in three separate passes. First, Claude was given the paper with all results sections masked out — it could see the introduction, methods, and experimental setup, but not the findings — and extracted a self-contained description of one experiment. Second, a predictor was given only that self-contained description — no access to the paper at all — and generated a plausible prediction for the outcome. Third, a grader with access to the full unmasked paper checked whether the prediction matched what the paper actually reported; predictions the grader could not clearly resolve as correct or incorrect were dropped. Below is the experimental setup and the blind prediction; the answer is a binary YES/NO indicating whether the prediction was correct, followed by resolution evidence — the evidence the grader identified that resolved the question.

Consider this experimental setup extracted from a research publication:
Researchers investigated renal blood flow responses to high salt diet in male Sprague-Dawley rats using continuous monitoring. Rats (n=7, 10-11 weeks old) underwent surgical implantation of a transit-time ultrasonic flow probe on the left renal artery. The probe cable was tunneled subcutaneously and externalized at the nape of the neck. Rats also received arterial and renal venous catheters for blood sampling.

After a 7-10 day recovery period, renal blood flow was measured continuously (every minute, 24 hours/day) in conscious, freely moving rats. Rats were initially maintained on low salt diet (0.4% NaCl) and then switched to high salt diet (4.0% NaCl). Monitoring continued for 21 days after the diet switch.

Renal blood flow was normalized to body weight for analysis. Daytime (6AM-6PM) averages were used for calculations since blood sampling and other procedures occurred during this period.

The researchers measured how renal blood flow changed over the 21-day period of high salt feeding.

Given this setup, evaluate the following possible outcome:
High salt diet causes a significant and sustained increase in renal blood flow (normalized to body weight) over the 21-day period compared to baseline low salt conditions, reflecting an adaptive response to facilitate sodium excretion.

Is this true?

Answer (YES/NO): YES